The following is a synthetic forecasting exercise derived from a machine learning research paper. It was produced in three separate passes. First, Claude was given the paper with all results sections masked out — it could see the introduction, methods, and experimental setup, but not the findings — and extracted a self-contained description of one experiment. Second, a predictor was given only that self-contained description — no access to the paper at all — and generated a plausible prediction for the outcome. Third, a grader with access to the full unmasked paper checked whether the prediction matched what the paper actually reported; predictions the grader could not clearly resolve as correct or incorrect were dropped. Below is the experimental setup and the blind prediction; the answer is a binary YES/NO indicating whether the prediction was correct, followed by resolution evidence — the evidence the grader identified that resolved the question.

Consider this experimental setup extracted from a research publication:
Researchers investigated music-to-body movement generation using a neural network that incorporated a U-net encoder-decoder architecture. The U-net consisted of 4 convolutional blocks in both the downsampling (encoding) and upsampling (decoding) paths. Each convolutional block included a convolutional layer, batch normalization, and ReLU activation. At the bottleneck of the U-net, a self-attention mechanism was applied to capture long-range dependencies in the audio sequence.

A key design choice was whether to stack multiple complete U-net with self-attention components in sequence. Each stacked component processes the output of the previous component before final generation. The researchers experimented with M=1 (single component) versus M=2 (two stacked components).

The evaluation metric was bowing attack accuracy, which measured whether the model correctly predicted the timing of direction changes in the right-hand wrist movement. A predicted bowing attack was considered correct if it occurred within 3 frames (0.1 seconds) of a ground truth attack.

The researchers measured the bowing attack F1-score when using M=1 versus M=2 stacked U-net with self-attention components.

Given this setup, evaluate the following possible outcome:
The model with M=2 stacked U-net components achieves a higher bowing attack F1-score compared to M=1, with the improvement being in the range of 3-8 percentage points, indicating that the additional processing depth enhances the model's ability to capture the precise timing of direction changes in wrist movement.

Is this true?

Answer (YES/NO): NO